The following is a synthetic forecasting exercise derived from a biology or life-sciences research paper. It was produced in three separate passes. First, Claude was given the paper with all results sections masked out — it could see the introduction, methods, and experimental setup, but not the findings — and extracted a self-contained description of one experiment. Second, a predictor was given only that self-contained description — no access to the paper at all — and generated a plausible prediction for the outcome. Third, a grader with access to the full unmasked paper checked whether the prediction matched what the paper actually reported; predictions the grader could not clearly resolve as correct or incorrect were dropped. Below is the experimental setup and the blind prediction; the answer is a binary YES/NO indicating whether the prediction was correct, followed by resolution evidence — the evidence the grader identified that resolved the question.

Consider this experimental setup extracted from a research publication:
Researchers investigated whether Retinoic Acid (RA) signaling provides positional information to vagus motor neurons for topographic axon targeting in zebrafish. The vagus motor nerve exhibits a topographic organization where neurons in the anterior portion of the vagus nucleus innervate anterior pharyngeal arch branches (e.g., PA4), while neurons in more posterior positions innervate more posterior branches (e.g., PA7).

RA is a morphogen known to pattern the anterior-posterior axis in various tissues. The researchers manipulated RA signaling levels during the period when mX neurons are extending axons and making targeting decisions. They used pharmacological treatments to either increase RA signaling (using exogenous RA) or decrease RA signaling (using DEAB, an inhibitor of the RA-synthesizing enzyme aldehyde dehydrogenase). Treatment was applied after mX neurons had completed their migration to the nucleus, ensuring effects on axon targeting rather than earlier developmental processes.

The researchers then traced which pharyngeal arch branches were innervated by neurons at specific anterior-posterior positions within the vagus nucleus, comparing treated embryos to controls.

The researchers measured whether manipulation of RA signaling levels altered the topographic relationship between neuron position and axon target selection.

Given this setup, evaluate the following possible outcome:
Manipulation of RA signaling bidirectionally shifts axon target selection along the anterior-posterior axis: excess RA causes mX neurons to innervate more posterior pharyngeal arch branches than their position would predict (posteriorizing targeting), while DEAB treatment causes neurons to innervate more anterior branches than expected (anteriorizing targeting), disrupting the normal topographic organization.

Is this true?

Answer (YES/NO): YES